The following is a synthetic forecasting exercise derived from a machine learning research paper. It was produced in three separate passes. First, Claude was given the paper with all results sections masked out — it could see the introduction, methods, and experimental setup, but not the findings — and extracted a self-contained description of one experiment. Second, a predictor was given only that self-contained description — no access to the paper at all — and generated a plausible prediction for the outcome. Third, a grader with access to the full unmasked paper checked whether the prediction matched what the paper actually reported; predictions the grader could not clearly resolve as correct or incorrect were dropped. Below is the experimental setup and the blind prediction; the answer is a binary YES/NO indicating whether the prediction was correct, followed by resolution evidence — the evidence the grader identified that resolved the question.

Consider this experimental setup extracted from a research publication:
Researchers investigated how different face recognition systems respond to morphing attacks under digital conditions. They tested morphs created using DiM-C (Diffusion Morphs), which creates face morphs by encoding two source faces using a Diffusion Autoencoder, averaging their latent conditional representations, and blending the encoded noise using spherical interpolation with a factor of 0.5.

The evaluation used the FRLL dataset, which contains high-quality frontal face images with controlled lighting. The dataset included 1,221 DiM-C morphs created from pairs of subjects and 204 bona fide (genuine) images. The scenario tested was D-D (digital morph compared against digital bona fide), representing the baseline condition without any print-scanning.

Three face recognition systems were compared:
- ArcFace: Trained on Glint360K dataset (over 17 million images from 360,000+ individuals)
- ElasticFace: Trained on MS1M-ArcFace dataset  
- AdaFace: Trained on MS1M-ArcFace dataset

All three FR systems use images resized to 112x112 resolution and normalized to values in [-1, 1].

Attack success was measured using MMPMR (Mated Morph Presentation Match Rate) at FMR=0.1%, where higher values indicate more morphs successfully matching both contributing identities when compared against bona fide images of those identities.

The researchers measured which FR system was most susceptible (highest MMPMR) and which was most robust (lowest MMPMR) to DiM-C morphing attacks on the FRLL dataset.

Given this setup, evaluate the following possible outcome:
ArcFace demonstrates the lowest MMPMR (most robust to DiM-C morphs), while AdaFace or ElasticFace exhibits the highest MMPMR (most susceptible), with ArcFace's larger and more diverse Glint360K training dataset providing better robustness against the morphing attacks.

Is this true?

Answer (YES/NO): NO